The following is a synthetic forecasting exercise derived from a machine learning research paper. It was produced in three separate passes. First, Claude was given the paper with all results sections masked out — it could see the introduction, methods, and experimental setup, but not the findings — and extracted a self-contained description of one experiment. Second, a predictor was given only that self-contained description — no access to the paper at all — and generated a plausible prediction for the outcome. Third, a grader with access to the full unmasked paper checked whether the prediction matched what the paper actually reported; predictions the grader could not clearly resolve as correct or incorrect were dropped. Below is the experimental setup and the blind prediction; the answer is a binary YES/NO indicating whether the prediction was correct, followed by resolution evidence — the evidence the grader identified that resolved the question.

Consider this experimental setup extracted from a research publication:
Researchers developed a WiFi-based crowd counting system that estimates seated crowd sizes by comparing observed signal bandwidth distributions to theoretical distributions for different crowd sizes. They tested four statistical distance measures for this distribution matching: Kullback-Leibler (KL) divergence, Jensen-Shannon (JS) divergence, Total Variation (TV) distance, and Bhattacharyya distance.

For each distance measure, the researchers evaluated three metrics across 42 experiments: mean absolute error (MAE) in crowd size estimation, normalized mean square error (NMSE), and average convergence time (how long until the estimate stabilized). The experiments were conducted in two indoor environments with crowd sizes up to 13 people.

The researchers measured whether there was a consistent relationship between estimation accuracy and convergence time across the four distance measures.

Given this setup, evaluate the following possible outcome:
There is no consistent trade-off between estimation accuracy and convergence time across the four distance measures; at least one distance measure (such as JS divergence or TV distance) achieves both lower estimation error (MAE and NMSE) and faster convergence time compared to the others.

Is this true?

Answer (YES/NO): NO